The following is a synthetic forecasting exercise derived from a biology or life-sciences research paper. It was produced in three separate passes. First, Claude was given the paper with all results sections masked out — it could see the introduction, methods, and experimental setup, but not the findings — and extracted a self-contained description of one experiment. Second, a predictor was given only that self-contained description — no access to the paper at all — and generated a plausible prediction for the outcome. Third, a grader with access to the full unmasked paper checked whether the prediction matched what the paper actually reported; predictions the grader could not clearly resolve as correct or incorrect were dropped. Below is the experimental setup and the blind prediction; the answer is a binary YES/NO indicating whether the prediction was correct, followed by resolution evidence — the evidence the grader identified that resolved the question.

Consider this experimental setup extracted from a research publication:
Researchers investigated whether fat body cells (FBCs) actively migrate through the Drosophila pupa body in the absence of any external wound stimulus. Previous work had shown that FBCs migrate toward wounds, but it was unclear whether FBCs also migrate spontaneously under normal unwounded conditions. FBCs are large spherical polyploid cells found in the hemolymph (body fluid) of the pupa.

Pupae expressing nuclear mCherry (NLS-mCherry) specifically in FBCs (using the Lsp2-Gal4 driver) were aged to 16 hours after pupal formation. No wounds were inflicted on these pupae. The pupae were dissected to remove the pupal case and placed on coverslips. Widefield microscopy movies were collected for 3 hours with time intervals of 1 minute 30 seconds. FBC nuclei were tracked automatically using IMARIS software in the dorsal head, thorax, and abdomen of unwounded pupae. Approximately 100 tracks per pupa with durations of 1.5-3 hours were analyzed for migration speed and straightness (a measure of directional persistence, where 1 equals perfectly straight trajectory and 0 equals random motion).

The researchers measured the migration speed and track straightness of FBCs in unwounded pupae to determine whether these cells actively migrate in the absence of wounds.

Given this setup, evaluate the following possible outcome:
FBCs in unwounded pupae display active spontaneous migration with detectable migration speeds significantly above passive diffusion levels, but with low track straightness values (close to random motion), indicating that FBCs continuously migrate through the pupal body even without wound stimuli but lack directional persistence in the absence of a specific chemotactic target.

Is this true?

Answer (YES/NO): YES